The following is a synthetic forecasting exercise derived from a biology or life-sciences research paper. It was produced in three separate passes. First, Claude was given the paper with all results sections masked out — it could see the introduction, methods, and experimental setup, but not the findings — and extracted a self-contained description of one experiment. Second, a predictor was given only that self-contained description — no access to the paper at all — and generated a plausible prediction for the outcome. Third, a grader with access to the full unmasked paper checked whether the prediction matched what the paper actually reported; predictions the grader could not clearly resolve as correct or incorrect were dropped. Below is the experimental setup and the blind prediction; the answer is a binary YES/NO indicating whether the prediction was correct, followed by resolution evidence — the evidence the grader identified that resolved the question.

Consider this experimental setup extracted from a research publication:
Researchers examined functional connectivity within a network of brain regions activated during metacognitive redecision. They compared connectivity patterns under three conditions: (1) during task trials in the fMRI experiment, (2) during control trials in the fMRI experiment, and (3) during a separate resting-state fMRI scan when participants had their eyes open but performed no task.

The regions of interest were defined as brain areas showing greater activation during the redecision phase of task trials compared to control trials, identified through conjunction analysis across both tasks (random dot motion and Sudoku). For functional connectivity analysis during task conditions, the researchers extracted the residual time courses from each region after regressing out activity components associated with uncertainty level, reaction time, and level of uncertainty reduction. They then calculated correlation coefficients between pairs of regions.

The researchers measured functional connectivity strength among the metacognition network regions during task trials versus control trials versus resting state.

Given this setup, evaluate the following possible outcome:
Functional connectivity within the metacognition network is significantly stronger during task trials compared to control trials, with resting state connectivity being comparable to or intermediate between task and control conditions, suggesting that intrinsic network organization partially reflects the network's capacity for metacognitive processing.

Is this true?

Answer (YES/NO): NO